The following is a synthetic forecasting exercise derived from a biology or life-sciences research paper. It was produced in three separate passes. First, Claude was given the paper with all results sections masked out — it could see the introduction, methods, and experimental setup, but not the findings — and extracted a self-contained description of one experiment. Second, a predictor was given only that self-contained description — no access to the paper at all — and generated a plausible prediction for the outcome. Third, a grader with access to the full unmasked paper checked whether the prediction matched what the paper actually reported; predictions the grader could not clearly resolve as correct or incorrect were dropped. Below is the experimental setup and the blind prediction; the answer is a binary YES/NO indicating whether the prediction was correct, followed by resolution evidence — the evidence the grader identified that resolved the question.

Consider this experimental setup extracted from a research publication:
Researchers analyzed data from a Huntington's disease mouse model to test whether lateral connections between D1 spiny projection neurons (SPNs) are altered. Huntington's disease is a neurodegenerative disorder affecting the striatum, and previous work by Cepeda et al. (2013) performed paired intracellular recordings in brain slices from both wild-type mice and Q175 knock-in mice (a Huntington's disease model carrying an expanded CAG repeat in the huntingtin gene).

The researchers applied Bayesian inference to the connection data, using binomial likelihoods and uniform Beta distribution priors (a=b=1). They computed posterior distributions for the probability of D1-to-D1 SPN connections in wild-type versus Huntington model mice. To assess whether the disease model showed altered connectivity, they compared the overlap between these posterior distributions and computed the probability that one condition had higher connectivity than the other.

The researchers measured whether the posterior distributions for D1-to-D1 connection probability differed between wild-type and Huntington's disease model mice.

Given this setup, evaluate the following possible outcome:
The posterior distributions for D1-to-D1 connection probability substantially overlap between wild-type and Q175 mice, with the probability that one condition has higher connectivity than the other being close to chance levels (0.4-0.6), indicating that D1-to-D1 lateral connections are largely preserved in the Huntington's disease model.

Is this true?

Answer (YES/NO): YES